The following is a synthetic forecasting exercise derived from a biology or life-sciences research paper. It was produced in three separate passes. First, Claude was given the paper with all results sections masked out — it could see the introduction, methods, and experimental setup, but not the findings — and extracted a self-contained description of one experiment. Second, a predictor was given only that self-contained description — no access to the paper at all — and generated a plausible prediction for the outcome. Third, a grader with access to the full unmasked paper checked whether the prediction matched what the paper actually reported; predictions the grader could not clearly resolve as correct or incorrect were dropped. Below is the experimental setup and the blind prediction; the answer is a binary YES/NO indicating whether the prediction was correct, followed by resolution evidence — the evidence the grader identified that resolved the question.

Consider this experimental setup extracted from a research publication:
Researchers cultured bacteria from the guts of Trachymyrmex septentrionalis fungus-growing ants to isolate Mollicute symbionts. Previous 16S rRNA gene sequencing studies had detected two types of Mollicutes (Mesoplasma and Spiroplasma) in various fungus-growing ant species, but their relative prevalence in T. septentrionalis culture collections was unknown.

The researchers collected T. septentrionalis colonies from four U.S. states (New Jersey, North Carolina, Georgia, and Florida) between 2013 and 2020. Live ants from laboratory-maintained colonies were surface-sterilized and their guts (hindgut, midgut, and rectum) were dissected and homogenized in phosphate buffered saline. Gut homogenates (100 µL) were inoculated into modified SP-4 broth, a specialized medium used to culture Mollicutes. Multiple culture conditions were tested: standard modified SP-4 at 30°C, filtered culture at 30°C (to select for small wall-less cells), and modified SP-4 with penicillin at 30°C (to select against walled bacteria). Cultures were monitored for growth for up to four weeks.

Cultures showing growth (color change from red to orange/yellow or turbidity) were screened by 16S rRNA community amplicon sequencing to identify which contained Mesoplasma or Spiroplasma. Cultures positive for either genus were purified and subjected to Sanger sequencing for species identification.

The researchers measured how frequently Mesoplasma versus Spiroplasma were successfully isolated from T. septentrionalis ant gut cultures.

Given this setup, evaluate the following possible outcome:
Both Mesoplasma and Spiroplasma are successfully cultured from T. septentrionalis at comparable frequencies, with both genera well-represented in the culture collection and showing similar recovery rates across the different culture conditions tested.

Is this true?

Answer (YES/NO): NO